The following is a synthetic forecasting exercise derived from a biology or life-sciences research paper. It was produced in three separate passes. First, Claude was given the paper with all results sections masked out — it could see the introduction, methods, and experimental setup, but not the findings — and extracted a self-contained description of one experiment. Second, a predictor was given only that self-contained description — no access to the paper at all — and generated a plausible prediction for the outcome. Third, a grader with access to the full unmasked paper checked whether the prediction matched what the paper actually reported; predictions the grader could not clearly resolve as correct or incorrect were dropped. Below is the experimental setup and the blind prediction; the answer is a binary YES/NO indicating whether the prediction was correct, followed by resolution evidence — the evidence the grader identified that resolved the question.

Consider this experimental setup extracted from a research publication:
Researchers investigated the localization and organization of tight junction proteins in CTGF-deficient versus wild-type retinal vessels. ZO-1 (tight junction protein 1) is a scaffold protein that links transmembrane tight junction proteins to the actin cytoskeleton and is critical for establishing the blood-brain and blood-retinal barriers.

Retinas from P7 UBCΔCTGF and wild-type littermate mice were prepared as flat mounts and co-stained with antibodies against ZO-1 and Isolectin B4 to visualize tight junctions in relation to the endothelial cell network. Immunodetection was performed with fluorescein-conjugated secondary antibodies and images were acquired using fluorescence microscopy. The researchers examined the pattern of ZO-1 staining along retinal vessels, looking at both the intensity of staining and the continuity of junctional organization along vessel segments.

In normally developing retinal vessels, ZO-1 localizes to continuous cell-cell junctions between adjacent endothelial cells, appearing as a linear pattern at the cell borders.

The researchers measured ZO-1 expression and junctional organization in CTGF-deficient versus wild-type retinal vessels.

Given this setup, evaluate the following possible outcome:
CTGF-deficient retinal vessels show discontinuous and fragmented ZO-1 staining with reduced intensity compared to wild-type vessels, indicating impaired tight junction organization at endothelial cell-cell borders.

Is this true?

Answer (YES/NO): NO